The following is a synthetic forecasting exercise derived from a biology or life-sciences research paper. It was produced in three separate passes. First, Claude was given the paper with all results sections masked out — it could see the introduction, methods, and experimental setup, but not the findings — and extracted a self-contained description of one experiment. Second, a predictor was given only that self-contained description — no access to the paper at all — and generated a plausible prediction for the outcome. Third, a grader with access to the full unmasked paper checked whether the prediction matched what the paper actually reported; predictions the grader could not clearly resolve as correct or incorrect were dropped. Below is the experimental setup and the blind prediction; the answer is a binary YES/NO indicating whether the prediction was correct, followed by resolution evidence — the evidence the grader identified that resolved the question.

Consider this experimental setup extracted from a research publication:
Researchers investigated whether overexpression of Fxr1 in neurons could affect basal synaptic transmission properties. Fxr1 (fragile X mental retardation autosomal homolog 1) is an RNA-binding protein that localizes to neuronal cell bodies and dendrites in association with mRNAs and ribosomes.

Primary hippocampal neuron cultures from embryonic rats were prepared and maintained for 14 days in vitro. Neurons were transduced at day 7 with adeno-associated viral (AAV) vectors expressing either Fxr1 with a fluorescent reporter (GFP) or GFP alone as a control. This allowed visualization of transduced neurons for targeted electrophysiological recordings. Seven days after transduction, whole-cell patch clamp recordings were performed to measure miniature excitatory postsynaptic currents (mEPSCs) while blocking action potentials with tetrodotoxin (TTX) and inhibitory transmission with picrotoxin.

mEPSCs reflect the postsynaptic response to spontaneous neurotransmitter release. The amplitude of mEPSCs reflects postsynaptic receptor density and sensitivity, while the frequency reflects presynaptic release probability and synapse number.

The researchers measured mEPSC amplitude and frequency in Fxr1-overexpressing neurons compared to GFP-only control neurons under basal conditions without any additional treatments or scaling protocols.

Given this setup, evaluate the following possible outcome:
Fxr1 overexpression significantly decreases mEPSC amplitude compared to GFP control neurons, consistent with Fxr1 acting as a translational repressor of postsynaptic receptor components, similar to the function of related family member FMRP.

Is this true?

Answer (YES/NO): NO